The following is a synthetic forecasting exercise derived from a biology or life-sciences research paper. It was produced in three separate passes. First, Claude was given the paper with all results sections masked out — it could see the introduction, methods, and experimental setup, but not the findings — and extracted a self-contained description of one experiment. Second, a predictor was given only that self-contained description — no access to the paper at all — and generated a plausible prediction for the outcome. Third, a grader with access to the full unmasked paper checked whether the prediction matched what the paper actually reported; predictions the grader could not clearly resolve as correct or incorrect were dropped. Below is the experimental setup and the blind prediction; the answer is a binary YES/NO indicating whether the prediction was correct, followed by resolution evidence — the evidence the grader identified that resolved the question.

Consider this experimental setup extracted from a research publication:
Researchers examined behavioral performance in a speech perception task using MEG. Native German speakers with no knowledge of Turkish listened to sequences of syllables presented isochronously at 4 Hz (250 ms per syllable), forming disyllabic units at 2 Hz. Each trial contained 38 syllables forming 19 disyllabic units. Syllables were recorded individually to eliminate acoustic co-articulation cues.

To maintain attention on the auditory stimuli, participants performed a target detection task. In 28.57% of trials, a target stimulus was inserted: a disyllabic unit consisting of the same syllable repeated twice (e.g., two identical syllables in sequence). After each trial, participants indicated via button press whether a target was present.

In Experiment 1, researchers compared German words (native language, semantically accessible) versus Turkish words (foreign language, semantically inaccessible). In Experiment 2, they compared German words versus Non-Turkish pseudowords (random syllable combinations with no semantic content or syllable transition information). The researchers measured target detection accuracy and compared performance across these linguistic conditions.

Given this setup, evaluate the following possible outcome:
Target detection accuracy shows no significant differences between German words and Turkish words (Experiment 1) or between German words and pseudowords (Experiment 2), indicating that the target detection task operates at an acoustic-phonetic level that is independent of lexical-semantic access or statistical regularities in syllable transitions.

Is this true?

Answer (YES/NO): NO